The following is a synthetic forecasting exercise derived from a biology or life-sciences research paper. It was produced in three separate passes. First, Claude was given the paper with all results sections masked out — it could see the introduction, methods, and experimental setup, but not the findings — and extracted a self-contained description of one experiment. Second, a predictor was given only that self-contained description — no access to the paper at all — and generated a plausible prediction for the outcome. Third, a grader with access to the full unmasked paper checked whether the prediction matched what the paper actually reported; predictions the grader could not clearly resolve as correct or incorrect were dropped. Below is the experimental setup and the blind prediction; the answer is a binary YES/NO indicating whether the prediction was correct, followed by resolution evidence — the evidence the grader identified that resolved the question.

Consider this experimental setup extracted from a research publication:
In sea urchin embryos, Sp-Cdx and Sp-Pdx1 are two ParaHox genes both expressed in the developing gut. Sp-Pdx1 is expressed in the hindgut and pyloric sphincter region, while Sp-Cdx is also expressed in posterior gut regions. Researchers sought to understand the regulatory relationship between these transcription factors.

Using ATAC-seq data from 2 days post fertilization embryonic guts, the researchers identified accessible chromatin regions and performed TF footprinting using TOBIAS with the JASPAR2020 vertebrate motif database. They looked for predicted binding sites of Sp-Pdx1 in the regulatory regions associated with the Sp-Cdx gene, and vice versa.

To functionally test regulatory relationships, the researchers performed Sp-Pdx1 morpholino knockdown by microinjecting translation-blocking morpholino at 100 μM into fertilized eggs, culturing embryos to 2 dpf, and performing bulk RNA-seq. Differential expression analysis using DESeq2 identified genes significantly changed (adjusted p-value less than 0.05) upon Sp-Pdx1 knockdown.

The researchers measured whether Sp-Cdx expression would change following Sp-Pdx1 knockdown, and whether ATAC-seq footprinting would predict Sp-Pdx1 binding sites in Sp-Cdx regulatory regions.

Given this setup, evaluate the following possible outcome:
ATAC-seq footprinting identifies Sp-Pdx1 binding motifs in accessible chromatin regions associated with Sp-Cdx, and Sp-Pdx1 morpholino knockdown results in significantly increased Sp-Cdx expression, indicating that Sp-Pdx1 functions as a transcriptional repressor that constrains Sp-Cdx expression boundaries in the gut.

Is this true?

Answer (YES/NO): NO